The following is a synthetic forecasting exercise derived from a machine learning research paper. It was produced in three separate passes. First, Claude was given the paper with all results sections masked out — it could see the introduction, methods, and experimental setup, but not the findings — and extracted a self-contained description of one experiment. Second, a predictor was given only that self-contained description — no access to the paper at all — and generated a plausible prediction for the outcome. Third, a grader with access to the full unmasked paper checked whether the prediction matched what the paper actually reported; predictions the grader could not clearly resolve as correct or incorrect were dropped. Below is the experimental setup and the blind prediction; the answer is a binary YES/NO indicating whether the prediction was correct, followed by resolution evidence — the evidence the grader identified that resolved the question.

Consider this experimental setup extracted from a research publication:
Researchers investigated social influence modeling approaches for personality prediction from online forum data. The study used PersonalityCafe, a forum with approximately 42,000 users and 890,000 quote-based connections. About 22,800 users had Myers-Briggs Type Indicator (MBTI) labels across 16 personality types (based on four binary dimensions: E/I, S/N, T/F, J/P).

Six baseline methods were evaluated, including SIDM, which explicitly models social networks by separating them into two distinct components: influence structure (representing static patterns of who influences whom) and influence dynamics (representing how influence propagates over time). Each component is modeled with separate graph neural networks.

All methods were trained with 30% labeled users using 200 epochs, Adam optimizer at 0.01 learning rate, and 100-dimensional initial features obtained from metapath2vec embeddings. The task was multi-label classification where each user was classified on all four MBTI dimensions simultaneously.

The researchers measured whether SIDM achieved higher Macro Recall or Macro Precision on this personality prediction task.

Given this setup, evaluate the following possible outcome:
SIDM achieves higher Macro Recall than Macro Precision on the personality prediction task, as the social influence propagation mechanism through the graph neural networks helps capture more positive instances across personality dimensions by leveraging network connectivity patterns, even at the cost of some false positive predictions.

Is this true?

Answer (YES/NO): YES